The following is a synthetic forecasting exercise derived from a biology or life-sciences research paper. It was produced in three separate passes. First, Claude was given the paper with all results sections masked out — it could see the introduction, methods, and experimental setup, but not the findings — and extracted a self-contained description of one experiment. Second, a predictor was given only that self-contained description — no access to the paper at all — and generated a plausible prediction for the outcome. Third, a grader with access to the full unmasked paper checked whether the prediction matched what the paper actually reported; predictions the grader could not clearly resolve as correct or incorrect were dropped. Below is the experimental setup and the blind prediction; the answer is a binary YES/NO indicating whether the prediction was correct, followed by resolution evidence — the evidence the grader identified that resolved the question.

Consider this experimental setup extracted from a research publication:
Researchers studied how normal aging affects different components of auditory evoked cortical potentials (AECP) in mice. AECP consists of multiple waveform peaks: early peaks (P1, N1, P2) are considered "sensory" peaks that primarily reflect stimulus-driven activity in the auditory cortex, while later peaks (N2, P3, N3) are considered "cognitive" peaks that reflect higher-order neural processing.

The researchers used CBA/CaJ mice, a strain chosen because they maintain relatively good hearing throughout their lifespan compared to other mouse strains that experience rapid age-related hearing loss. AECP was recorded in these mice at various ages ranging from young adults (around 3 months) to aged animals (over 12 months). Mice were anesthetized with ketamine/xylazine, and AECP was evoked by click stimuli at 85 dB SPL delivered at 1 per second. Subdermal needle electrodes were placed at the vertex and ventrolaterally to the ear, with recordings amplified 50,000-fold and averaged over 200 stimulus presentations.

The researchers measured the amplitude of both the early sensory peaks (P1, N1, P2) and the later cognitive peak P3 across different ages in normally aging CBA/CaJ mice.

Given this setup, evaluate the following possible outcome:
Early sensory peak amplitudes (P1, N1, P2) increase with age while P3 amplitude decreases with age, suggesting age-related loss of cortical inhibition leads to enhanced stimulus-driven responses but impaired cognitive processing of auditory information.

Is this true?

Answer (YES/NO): NO